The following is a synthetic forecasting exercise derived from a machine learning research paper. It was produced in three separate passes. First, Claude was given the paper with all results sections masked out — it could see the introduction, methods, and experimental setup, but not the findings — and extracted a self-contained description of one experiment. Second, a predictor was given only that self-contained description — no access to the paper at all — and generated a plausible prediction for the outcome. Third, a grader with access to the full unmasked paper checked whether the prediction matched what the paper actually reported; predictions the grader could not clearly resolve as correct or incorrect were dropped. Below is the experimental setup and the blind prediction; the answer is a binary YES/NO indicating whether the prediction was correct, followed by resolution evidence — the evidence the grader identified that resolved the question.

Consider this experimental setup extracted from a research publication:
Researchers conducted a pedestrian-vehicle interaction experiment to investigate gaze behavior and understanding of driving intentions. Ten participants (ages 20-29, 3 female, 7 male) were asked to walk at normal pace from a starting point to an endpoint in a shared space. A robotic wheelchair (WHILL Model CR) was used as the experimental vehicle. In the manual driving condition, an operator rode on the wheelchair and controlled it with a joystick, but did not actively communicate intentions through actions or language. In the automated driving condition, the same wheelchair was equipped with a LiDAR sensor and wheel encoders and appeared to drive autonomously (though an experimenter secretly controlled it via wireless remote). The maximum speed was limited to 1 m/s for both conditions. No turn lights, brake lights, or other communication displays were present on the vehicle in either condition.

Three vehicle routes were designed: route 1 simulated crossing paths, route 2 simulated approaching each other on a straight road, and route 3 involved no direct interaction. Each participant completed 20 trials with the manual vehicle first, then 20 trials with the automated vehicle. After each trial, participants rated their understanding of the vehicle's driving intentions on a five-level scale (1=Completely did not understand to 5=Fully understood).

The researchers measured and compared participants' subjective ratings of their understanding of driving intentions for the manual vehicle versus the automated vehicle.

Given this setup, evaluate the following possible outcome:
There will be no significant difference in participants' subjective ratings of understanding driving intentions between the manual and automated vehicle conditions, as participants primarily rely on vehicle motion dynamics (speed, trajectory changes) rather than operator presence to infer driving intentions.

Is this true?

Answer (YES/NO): NO